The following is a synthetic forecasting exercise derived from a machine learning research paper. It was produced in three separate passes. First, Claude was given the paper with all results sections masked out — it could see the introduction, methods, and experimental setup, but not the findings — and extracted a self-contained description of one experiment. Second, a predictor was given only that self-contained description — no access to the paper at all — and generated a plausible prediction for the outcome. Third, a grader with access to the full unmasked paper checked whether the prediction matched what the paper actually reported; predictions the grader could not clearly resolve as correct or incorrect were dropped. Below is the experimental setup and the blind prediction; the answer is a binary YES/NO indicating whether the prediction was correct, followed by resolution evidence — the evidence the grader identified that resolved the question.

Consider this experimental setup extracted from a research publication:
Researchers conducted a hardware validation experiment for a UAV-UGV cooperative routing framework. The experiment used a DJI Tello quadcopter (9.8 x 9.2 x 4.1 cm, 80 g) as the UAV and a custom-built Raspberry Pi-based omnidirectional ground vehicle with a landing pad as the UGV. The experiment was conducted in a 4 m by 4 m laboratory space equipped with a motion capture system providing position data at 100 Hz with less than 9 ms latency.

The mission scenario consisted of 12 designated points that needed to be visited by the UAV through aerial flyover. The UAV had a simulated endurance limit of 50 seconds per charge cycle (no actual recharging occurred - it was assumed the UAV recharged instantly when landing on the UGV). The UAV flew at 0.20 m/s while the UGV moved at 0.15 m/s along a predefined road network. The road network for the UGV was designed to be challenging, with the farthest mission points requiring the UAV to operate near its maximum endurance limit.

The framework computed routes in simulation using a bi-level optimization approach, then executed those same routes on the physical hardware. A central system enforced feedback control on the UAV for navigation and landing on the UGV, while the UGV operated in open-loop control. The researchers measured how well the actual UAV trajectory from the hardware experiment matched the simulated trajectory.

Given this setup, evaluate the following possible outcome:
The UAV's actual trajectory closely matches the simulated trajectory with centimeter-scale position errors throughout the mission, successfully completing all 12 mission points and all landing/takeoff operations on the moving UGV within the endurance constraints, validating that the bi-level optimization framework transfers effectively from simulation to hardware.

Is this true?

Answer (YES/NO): NO